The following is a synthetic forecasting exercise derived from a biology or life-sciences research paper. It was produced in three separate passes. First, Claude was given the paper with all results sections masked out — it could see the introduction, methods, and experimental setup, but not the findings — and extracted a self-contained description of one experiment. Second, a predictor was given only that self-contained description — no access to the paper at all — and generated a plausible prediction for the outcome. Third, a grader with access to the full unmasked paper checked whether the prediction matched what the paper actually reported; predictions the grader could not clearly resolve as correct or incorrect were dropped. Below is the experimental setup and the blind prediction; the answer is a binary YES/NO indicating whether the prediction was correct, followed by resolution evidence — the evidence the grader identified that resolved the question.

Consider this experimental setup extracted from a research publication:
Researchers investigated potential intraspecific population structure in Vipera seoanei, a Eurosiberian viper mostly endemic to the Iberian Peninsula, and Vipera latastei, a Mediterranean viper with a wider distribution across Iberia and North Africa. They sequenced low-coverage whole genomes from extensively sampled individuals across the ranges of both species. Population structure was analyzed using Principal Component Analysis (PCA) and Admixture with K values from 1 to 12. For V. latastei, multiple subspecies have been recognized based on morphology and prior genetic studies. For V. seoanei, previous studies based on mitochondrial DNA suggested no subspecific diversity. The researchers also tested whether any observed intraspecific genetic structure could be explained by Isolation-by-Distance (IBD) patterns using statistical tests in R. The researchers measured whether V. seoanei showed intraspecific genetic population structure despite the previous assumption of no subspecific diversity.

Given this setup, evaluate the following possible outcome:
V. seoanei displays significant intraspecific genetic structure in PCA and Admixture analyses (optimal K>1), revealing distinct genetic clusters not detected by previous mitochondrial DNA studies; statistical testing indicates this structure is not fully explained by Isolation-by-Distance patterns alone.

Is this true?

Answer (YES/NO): YES